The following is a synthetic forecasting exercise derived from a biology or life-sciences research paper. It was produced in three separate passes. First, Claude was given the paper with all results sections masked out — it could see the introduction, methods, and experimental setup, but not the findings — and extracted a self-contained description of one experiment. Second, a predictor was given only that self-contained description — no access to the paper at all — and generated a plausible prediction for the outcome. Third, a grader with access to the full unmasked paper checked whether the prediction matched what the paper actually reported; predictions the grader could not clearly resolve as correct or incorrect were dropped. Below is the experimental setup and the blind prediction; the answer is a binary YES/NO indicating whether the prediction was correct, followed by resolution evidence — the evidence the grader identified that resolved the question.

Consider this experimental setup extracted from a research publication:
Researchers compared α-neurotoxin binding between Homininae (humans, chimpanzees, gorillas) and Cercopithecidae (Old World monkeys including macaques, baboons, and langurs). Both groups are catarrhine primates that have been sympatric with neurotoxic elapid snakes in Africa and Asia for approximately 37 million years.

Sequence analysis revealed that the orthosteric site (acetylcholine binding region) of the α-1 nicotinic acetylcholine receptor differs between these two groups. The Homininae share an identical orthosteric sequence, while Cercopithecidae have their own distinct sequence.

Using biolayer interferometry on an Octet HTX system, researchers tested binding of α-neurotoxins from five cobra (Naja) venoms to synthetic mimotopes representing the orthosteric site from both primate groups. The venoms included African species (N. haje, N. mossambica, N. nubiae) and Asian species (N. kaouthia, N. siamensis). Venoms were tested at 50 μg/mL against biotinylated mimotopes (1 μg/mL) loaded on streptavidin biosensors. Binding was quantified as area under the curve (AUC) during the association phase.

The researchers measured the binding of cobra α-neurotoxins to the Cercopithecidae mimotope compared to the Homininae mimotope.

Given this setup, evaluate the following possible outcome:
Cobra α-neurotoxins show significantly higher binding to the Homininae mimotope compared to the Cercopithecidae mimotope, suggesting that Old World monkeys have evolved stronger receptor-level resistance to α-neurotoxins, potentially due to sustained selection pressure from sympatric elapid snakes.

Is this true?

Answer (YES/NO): NO